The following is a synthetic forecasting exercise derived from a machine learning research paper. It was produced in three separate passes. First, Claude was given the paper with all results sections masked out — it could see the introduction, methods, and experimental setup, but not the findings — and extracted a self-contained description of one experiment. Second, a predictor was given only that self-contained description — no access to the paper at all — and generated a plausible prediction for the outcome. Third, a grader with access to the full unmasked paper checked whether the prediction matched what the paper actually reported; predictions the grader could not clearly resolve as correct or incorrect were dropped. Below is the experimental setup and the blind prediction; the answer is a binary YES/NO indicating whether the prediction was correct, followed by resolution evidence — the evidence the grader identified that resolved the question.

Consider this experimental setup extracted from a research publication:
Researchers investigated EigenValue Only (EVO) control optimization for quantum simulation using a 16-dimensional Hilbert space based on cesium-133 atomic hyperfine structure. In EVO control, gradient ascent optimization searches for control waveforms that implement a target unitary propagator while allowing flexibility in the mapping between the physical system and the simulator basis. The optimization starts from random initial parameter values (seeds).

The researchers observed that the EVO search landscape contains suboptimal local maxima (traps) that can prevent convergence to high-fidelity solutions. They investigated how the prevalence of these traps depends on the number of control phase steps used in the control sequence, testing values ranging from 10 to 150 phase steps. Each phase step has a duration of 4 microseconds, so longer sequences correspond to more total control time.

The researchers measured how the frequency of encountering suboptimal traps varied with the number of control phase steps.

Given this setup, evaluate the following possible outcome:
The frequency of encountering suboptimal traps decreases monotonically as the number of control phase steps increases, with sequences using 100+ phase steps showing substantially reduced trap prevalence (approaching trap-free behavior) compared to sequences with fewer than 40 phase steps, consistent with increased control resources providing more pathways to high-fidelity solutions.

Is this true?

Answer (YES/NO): YES